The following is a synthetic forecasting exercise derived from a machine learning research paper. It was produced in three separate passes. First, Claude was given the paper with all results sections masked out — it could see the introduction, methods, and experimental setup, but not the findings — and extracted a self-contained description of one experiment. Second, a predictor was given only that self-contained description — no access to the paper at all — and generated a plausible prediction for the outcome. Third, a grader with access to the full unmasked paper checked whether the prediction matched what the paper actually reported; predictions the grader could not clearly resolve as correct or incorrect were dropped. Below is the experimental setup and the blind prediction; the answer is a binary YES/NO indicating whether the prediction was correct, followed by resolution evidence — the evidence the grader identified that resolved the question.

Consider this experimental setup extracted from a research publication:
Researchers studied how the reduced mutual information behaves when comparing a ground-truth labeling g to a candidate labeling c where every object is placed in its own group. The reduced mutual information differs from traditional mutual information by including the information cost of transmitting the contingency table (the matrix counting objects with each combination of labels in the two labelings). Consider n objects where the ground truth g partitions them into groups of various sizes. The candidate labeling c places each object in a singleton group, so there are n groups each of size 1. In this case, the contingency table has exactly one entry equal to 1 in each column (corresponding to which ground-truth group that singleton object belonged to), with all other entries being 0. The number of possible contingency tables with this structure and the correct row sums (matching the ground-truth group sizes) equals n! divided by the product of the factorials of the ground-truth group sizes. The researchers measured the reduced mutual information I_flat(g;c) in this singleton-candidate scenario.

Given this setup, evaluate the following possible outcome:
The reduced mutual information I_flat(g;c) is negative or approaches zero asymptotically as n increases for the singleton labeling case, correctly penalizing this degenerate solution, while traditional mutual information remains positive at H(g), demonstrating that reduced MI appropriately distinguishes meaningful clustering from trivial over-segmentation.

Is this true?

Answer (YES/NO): NO